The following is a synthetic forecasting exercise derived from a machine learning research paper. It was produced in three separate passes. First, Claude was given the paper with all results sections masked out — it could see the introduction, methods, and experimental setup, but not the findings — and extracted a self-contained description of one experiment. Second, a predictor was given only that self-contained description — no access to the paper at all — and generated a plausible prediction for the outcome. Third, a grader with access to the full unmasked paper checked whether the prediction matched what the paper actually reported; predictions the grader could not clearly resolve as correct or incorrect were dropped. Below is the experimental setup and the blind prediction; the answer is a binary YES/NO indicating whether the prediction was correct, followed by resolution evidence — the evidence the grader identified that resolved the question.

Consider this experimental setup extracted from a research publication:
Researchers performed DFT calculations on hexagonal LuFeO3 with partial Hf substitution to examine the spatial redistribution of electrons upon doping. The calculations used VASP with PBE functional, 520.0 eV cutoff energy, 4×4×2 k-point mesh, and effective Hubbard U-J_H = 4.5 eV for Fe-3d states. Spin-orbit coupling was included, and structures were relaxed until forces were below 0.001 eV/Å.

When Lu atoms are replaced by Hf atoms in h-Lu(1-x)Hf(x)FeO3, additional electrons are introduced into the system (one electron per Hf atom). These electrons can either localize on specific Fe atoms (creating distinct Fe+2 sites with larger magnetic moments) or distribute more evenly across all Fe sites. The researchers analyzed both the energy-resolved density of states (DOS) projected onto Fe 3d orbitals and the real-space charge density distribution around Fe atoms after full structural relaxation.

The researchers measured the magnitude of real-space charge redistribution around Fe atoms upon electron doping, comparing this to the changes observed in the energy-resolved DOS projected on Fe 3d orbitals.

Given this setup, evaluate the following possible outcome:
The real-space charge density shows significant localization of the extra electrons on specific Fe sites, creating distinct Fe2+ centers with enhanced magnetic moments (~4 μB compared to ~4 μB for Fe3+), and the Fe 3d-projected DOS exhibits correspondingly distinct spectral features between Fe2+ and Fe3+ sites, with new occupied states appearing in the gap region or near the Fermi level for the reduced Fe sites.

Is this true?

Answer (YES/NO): NO